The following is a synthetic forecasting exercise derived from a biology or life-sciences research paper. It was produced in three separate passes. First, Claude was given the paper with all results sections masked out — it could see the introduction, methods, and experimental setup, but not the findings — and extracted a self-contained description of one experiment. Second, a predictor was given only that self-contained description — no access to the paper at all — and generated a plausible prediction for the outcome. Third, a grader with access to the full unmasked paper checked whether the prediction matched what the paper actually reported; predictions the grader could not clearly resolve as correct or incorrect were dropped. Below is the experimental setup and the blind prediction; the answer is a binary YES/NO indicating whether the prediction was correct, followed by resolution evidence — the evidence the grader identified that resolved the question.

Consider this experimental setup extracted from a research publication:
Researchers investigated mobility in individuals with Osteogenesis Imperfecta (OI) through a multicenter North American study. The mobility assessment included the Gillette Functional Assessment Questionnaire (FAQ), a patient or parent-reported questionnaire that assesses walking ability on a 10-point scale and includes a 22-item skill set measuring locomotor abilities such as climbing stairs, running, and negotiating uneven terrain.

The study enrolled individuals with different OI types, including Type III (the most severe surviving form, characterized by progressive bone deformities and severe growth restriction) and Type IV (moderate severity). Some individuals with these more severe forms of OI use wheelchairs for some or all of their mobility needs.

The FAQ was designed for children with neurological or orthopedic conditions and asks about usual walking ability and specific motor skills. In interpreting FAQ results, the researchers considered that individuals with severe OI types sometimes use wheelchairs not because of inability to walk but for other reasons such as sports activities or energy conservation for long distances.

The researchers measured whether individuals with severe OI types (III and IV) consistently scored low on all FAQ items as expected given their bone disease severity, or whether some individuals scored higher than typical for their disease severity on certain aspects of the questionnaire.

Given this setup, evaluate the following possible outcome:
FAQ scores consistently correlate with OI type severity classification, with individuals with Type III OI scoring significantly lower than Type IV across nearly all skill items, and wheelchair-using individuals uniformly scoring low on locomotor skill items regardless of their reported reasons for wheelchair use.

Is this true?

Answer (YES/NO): NO